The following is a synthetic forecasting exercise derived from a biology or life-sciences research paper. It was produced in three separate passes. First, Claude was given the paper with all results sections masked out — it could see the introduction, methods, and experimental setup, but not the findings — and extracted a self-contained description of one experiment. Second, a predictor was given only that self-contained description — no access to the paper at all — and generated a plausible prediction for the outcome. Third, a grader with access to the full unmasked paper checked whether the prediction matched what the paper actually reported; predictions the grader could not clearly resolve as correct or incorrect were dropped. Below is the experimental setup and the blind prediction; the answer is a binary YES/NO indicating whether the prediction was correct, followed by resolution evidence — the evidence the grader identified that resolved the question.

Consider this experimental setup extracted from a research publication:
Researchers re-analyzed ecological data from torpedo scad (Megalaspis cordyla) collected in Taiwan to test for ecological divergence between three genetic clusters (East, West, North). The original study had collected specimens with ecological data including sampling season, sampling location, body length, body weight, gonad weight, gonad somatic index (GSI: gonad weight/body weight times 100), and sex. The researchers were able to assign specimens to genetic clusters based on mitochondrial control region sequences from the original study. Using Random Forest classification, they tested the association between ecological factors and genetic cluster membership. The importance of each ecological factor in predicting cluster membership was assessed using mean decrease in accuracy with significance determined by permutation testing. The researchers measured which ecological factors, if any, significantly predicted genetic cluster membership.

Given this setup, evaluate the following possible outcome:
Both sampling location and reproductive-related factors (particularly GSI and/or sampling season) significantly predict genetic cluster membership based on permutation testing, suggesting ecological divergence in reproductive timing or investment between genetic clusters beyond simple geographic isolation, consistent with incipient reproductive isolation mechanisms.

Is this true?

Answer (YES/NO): YES